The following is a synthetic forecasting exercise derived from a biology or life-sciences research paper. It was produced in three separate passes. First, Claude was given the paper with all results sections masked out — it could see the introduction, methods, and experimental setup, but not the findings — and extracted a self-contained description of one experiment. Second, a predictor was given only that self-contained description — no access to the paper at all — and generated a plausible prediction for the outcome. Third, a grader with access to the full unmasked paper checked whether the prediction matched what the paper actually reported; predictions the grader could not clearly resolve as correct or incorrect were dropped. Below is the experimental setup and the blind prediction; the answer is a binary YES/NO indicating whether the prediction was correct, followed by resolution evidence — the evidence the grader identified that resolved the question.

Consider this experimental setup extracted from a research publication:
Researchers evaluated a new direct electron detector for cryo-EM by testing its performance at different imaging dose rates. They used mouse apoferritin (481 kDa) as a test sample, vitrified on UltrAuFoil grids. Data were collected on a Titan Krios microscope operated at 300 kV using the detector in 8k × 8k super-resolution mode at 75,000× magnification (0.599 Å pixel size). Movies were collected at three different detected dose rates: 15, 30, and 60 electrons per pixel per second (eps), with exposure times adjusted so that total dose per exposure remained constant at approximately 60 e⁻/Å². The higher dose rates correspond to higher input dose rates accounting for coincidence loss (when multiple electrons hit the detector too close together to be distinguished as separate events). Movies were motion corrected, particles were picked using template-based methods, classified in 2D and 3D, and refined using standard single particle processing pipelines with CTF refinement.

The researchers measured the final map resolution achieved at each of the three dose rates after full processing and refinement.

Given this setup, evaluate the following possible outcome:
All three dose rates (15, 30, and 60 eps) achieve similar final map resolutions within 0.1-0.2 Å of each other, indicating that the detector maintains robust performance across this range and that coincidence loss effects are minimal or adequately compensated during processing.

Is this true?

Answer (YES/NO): NO